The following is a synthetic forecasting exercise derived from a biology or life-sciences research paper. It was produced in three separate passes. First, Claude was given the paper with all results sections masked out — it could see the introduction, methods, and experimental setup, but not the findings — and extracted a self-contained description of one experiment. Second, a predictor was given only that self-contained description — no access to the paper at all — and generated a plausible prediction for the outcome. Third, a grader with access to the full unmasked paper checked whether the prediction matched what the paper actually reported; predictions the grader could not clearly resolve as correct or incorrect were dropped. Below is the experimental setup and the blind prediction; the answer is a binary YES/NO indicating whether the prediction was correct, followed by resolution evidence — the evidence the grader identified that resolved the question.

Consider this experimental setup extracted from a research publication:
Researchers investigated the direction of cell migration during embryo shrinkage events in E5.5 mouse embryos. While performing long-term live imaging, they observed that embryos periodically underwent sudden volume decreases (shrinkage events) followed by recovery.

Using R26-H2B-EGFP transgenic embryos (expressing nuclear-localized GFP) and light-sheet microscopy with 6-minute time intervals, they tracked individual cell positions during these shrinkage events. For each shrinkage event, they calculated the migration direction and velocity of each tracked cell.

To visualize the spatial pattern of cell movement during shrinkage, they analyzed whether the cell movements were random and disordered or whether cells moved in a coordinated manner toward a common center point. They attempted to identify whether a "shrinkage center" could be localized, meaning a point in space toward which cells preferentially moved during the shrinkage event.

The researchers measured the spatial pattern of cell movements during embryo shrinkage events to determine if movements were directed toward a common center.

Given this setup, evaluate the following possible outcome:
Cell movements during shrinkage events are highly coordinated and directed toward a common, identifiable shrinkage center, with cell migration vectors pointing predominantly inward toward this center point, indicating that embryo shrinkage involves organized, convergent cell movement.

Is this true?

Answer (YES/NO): YES